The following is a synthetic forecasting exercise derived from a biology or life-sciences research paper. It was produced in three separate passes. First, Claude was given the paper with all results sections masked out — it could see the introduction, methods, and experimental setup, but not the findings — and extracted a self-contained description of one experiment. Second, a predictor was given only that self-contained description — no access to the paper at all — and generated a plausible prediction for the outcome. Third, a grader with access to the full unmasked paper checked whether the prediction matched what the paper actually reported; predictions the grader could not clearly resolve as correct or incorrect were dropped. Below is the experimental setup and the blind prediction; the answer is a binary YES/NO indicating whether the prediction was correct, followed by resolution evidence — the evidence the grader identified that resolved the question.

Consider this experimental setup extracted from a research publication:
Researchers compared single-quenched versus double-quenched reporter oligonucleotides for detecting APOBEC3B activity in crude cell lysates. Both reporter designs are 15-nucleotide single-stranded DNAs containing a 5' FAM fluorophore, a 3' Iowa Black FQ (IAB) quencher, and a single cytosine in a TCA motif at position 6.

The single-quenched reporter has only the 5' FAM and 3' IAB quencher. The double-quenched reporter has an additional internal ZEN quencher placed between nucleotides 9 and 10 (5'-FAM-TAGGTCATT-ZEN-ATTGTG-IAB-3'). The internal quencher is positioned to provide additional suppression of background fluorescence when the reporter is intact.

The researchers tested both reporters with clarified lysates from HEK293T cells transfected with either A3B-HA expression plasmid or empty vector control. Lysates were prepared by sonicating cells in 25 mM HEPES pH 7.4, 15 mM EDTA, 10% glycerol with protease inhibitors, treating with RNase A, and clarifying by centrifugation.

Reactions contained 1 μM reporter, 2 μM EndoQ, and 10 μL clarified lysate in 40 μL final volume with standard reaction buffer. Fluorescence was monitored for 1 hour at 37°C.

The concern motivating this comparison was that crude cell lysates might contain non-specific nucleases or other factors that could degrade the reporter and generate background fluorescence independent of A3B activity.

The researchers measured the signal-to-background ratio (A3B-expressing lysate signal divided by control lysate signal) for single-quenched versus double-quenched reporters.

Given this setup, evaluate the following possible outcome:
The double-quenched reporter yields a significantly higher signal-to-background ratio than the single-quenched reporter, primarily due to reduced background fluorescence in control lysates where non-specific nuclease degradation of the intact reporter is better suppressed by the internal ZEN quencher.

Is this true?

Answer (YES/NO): YES